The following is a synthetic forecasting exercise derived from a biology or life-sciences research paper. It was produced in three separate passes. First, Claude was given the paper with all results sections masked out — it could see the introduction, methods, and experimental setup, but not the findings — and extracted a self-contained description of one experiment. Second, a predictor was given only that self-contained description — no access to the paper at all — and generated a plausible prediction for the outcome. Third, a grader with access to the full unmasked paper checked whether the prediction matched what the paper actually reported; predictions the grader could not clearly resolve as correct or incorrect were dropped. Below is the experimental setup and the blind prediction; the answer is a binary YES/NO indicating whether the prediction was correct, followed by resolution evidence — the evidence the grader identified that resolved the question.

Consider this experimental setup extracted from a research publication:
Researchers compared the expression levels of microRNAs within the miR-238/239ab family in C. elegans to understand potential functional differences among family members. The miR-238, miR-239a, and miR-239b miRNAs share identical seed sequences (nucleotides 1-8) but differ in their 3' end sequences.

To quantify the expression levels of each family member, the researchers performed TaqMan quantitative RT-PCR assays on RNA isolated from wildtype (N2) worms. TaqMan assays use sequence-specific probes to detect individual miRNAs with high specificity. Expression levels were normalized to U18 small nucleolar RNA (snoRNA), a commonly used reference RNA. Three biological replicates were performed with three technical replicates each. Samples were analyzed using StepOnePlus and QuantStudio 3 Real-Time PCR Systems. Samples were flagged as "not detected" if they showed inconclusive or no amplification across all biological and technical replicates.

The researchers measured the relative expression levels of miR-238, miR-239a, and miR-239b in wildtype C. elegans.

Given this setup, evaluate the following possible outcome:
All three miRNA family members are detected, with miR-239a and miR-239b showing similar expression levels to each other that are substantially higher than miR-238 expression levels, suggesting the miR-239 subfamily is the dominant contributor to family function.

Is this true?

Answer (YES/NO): NO